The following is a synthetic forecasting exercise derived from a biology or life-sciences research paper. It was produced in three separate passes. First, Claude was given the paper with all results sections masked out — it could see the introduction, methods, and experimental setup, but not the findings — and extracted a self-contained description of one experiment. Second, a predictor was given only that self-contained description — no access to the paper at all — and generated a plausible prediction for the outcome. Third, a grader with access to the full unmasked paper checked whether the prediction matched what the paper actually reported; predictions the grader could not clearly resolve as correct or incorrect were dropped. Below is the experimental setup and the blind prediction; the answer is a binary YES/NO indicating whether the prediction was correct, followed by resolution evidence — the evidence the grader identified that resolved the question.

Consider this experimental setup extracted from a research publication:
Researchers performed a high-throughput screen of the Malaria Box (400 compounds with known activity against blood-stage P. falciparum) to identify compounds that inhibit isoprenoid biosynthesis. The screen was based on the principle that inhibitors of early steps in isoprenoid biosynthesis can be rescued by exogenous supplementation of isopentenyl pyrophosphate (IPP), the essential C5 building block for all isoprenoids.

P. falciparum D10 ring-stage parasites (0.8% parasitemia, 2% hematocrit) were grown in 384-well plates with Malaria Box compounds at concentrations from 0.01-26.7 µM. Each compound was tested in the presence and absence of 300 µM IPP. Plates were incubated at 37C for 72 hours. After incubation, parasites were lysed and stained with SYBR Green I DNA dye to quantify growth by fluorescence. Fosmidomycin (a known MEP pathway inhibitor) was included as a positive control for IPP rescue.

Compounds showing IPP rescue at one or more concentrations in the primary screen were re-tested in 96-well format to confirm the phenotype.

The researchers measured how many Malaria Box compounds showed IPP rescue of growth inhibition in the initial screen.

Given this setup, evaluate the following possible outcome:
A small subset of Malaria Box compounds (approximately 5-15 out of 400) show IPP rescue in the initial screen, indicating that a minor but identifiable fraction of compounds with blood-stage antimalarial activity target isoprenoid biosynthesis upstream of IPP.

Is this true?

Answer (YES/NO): NO